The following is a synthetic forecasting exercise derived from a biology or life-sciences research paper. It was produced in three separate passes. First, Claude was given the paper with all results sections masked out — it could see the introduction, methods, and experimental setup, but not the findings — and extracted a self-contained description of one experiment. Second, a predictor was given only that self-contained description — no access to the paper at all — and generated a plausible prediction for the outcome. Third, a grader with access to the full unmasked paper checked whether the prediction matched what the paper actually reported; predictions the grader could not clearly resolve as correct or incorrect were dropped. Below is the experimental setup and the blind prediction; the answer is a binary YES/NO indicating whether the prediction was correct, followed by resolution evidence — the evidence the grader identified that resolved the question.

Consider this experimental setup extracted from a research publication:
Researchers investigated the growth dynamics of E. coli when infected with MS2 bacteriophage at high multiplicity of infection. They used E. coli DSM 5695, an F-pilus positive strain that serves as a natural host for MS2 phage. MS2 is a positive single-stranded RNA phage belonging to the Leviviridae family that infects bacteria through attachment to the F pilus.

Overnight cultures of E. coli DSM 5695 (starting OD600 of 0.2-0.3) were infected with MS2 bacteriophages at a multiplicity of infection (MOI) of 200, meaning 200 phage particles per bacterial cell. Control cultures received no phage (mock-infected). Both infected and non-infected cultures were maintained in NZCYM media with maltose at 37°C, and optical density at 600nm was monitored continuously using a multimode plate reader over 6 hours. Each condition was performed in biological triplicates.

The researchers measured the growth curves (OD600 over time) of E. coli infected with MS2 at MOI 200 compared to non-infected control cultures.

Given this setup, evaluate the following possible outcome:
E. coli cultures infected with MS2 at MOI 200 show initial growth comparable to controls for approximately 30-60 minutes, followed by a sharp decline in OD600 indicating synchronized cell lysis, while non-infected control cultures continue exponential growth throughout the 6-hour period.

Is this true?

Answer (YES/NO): NO